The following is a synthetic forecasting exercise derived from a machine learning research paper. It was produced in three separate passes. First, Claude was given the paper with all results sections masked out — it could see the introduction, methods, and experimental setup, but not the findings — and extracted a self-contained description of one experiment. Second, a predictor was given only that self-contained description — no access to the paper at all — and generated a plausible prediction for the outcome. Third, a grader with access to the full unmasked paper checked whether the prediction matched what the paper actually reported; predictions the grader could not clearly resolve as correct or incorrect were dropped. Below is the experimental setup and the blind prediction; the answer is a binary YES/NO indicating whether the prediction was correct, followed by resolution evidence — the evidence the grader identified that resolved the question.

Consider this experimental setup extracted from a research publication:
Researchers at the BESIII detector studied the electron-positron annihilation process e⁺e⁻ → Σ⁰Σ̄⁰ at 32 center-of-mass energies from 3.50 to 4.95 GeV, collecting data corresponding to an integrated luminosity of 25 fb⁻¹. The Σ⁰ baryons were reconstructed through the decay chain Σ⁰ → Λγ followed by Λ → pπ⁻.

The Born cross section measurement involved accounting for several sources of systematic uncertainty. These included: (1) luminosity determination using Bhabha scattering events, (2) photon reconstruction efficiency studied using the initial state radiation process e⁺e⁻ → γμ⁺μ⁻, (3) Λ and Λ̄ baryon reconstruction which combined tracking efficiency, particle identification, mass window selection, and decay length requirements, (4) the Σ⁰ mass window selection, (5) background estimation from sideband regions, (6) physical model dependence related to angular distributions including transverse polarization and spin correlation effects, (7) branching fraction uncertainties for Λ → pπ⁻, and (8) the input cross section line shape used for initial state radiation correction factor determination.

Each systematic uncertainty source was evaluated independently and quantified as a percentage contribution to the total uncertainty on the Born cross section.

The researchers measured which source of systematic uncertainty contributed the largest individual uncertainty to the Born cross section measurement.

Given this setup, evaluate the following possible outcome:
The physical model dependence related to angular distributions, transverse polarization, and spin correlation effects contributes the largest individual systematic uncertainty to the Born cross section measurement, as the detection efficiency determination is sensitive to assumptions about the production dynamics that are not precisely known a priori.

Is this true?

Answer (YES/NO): NO